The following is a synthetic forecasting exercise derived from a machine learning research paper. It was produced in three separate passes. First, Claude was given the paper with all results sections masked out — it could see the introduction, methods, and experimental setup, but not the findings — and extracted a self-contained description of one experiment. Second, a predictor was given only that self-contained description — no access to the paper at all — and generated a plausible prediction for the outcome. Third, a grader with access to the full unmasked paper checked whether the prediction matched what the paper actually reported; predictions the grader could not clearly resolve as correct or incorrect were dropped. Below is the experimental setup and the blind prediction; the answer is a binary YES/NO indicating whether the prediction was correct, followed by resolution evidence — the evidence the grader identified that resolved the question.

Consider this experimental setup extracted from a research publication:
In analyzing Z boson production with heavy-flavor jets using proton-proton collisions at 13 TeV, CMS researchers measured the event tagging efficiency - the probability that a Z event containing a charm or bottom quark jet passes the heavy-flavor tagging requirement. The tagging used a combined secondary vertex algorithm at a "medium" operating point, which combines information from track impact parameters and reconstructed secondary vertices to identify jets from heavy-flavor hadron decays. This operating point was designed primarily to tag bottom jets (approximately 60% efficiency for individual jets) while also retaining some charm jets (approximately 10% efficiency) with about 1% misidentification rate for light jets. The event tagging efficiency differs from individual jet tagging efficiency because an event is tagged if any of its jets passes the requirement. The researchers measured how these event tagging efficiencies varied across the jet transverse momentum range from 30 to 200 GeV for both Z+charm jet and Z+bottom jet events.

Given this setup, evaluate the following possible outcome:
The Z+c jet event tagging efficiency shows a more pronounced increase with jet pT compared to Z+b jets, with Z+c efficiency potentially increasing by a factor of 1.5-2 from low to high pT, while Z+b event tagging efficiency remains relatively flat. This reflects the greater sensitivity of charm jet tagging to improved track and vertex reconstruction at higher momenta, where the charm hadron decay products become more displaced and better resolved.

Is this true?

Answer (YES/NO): NO